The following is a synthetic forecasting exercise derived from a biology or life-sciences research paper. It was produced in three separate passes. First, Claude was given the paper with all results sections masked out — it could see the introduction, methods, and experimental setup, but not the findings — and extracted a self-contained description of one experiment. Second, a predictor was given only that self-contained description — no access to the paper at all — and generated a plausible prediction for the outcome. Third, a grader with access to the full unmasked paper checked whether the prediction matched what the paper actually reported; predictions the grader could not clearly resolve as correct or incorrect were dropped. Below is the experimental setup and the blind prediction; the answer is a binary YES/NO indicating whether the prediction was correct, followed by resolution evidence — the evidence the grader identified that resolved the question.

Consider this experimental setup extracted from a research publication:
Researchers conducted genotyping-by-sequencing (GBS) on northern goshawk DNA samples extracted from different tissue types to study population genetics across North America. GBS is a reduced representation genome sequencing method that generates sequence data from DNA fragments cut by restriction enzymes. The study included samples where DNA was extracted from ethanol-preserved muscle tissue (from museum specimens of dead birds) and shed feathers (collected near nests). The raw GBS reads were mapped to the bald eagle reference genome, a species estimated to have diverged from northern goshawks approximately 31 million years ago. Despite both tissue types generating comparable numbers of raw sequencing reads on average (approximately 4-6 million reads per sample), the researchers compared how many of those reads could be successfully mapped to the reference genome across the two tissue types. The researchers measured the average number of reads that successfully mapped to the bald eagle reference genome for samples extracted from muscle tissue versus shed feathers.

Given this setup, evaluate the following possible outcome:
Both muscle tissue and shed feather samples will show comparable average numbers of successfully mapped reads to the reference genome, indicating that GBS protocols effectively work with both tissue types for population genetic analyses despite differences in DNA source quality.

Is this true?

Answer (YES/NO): NO